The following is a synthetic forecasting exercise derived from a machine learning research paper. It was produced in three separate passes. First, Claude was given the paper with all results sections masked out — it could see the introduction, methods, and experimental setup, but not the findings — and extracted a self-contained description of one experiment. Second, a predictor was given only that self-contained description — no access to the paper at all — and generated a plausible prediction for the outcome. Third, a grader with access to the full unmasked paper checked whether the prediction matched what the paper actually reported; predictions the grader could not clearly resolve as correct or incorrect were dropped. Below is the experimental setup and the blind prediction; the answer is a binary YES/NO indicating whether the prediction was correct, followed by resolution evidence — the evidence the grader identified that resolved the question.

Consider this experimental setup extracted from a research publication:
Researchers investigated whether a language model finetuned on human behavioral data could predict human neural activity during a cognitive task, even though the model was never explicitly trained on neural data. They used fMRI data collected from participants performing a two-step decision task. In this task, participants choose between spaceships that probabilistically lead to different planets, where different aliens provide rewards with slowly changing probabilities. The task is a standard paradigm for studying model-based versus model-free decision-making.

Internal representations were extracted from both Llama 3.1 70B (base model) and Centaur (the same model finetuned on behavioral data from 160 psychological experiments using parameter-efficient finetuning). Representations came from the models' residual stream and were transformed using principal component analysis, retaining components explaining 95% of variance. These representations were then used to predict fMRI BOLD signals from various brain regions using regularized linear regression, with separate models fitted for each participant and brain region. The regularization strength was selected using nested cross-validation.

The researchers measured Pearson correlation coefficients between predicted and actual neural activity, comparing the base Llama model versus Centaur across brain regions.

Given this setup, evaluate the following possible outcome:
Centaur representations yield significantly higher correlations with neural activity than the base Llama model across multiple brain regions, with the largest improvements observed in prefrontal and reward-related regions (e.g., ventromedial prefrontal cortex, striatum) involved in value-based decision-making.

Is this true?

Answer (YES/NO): NO